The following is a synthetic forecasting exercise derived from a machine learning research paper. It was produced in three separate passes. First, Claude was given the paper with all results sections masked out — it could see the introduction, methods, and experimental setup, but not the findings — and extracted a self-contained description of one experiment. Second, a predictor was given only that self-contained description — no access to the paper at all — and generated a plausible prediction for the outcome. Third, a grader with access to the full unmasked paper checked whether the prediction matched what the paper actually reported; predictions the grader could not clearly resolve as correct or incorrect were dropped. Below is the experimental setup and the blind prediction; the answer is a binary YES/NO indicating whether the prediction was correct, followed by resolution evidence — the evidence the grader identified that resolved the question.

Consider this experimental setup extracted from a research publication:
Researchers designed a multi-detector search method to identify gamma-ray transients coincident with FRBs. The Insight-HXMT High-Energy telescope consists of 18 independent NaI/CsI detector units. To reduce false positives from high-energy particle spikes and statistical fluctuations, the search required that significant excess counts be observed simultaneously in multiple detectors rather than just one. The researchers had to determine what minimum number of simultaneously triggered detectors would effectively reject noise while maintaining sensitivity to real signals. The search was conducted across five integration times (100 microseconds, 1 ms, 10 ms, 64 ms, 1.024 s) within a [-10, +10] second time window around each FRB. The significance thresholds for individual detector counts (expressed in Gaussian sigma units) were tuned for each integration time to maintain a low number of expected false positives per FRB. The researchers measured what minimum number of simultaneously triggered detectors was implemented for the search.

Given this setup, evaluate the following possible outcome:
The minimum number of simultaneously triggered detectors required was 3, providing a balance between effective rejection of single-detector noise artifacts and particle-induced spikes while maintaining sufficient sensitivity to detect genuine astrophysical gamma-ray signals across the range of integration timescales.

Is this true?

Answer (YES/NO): YES